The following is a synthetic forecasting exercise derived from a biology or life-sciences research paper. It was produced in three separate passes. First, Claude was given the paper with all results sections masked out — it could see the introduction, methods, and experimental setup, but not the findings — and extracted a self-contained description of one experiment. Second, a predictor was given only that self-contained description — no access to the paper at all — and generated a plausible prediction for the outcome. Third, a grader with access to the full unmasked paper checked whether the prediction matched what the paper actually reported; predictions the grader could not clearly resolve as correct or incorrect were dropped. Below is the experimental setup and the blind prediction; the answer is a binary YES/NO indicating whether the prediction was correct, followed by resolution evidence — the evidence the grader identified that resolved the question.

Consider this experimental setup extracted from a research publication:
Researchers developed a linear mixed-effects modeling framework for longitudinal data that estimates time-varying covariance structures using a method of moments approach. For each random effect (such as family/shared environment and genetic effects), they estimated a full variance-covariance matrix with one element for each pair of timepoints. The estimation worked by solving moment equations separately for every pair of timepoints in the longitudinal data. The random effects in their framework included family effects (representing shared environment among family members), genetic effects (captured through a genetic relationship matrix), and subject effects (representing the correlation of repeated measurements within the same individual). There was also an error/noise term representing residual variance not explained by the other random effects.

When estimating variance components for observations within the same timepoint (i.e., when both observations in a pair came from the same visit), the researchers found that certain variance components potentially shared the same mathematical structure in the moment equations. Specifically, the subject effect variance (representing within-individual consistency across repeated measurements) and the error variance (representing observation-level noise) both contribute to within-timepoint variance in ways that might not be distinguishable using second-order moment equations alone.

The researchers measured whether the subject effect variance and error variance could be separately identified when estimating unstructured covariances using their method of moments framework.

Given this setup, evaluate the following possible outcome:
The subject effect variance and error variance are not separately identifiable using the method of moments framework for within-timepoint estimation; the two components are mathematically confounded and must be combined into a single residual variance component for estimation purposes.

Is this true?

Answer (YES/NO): YES